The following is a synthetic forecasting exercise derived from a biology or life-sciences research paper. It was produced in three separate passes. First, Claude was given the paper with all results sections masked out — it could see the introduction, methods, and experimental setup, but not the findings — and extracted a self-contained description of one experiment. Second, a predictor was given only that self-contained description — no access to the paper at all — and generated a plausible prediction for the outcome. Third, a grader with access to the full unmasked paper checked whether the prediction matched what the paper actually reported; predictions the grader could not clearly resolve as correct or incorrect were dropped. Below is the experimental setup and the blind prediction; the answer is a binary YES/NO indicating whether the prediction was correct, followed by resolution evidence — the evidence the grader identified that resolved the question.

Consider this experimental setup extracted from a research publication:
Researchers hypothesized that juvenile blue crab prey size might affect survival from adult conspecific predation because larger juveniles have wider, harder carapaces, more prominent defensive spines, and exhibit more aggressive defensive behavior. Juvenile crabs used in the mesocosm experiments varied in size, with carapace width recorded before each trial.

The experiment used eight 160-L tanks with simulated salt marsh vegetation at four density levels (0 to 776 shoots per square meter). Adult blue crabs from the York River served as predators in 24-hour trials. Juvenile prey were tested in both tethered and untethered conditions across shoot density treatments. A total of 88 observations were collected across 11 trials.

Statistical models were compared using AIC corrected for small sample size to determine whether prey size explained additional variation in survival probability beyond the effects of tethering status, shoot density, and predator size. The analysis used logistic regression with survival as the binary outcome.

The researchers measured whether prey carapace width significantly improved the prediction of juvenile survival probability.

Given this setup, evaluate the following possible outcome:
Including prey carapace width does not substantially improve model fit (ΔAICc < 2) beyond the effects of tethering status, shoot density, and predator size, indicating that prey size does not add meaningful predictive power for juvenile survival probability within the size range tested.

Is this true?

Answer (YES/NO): YES